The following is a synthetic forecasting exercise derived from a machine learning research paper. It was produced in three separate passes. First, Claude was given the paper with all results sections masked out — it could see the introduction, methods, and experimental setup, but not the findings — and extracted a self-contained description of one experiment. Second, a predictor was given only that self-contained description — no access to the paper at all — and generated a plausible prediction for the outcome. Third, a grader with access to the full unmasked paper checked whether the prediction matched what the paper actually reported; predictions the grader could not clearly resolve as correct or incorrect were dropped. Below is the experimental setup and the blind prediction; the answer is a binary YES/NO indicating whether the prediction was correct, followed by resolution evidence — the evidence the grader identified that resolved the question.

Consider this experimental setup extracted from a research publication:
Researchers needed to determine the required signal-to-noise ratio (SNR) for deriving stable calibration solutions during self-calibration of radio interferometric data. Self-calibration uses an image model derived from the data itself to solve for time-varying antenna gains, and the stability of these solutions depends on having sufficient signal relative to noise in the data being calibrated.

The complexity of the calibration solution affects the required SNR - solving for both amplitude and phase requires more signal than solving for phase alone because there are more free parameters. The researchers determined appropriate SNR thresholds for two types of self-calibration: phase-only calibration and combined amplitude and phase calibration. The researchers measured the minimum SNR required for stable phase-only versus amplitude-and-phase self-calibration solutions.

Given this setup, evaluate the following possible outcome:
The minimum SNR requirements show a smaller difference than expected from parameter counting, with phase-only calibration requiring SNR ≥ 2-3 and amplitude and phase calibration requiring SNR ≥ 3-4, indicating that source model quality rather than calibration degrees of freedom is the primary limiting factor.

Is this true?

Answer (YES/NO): NO